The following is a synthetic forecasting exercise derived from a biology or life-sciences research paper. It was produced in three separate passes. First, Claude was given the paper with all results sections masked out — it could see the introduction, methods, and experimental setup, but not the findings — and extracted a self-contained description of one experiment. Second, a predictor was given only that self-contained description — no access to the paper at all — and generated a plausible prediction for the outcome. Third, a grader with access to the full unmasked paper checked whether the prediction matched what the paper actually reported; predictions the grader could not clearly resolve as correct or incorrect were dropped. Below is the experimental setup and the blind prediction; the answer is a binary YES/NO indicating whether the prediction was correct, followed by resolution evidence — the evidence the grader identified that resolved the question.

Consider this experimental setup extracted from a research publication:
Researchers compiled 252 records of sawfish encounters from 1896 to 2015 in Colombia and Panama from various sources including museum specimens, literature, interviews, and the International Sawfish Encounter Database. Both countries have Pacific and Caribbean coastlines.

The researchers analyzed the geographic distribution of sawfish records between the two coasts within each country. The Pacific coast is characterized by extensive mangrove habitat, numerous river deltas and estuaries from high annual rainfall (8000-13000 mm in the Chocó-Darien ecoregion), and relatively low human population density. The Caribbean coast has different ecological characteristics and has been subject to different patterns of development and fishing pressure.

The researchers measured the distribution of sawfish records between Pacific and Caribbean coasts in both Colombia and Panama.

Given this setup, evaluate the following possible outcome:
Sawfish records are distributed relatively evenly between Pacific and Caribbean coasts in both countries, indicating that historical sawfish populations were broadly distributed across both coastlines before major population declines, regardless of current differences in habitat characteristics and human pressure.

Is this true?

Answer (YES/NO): NO